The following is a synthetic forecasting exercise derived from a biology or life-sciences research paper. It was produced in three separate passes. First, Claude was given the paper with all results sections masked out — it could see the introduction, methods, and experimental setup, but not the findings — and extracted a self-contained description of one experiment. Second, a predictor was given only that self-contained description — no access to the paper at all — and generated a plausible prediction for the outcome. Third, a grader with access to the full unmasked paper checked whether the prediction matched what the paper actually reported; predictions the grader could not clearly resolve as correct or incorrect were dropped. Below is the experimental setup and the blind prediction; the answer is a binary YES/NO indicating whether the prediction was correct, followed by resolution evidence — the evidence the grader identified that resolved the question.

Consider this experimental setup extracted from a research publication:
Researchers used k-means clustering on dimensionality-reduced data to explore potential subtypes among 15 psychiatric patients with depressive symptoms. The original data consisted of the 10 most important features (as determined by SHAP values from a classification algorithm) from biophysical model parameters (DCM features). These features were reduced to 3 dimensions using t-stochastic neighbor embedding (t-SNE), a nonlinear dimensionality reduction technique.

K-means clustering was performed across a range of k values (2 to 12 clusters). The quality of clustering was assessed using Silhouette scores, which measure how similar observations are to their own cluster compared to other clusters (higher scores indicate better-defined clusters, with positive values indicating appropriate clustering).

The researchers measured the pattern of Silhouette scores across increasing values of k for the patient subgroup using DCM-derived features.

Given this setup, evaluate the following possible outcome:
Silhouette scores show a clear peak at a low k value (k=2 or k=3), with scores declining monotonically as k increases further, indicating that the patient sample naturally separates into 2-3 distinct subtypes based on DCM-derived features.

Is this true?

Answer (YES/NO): YES